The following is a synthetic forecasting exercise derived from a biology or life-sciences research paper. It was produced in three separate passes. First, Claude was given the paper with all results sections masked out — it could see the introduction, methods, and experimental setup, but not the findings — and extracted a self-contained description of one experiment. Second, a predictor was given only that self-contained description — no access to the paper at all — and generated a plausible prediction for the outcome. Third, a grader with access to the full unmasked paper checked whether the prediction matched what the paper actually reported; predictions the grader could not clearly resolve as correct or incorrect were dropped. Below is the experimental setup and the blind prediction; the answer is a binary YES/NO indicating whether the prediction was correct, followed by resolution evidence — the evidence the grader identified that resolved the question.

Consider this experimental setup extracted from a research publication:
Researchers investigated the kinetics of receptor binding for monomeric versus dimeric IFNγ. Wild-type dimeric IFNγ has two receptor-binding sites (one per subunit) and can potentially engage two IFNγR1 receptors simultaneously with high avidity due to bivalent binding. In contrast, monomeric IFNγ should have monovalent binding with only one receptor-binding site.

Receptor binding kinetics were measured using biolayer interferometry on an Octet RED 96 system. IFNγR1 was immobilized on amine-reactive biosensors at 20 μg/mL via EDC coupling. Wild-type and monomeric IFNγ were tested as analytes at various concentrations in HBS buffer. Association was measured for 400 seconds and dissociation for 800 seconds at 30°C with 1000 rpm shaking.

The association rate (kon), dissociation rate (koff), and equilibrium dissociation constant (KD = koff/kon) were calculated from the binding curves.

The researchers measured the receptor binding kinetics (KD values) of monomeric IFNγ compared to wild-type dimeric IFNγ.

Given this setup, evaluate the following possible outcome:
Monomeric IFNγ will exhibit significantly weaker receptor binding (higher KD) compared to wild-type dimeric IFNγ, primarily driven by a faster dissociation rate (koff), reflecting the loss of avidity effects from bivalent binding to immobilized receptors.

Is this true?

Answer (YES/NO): NO